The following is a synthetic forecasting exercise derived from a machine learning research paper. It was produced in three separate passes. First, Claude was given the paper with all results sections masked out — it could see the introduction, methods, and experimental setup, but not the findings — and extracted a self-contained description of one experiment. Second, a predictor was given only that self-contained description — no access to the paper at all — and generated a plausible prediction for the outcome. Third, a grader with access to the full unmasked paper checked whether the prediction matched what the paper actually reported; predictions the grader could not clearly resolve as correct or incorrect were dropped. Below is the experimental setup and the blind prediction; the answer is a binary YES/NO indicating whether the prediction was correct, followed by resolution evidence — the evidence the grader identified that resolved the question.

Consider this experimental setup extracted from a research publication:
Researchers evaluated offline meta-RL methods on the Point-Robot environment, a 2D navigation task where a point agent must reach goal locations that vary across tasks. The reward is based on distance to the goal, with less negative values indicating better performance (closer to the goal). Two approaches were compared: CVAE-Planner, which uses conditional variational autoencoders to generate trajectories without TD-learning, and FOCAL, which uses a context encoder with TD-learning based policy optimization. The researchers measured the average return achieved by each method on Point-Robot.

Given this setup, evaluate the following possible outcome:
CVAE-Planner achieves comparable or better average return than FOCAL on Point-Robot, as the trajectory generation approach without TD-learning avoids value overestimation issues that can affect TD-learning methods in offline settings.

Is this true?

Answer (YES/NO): NO